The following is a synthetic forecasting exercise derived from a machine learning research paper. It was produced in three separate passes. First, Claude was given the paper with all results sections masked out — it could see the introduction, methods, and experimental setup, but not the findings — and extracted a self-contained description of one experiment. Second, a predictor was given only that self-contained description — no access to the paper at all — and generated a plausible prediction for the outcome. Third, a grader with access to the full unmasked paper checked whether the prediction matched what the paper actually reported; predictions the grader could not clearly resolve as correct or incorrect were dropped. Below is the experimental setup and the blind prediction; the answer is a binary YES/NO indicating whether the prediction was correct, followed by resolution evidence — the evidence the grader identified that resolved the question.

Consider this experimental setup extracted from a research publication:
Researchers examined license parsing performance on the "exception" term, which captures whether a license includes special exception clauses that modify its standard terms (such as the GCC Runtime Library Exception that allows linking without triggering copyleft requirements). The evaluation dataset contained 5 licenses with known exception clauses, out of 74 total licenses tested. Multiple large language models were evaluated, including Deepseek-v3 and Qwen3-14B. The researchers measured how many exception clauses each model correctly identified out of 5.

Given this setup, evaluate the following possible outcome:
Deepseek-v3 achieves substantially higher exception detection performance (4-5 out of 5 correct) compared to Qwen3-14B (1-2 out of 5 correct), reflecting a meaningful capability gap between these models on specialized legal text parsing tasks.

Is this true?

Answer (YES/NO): YES